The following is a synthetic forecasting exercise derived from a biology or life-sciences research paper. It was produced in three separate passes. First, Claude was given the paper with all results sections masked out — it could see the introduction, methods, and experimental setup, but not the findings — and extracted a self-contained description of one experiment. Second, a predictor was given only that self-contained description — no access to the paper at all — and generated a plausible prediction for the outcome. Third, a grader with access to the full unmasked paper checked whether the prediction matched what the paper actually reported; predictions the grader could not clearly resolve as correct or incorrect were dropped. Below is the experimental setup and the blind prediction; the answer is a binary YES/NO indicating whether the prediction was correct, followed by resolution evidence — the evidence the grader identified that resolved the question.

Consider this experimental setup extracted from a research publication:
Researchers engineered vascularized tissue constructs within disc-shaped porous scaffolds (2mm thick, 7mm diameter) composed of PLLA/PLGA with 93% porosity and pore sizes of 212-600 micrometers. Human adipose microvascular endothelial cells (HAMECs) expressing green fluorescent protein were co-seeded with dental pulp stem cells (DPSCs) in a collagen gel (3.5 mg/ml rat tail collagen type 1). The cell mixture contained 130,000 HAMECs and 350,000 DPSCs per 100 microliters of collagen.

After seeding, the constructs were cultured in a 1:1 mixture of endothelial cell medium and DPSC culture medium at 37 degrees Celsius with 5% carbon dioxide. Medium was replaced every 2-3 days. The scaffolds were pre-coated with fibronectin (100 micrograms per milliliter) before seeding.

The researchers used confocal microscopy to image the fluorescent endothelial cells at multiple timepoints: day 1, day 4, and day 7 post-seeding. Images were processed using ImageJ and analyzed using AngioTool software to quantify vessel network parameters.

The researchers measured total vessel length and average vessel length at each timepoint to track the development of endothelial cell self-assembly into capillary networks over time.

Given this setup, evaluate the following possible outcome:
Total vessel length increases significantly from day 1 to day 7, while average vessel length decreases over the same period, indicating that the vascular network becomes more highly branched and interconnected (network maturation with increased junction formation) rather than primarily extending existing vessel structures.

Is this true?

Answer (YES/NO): NO